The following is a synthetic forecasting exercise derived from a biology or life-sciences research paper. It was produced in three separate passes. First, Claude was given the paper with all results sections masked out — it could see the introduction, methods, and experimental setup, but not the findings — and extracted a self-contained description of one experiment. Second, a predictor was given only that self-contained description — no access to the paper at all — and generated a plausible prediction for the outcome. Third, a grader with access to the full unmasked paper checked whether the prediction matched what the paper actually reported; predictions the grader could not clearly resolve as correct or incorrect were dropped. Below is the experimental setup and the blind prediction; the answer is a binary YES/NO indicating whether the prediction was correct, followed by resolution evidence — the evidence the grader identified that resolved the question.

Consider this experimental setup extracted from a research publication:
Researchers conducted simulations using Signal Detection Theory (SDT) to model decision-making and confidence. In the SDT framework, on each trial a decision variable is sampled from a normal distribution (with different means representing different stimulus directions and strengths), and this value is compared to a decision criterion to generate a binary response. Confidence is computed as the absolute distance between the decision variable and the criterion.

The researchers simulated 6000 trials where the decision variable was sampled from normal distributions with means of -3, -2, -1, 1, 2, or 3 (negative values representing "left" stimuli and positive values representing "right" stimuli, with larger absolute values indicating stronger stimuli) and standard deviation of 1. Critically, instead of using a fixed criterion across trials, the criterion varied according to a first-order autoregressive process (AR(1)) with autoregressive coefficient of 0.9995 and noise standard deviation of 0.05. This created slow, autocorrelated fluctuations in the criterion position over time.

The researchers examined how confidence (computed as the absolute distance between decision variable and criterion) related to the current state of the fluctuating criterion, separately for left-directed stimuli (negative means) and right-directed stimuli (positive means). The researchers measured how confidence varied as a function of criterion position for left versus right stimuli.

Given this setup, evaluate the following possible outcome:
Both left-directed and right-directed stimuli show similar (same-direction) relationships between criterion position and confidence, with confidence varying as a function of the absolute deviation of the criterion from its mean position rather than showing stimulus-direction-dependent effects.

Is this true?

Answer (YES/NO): NO